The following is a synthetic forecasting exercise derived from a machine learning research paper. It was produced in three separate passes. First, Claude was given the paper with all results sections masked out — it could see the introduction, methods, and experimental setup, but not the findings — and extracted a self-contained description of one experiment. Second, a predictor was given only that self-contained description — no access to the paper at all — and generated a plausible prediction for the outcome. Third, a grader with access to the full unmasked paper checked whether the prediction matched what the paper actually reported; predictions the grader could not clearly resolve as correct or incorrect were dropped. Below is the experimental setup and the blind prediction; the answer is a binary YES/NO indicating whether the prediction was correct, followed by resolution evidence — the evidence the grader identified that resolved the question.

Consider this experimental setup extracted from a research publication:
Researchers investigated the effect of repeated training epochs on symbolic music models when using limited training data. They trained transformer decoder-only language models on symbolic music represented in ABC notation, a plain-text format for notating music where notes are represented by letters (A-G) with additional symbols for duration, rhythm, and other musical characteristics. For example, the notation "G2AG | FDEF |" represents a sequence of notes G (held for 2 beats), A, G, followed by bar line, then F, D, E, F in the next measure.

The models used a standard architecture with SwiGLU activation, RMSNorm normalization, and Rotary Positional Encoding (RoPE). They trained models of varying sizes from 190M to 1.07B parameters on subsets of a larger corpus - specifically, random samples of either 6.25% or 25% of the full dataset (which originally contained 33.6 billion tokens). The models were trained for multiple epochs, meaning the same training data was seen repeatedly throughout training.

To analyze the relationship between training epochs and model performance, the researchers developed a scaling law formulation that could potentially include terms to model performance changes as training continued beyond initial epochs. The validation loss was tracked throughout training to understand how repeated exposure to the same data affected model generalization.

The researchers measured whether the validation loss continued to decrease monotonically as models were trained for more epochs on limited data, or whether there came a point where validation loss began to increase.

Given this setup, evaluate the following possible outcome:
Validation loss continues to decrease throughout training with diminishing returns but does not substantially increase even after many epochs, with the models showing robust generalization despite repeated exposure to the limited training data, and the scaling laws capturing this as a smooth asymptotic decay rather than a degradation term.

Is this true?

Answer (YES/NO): NO